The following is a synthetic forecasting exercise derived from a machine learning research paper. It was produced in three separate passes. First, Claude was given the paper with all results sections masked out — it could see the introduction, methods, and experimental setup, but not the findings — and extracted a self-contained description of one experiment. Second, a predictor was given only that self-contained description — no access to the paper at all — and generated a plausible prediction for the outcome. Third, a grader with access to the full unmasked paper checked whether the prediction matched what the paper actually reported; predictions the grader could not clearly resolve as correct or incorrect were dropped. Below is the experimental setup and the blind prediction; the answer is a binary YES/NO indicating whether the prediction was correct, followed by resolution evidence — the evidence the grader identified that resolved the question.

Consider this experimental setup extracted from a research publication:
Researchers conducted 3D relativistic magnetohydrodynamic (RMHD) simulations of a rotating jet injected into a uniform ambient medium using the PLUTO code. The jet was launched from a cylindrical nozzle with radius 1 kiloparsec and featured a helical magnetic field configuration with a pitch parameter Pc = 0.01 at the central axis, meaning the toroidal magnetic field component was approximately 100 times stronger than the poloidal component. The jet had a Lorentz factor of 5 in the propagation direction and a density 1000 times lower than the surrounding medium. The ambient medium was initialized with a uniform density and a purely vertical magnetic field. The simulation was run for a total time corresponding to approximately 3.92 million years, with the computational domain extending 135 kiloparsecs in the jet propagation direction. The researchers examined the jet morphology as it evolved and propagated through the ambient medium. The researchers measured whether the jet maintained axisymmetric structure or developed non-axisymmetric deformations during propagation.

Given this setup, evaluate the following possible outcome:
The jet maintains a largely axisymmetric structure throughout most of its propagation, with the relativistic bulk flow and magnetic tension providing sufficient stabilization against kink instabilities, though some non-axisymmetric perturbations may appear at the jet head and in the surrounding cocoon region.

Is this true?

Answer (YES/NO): NO